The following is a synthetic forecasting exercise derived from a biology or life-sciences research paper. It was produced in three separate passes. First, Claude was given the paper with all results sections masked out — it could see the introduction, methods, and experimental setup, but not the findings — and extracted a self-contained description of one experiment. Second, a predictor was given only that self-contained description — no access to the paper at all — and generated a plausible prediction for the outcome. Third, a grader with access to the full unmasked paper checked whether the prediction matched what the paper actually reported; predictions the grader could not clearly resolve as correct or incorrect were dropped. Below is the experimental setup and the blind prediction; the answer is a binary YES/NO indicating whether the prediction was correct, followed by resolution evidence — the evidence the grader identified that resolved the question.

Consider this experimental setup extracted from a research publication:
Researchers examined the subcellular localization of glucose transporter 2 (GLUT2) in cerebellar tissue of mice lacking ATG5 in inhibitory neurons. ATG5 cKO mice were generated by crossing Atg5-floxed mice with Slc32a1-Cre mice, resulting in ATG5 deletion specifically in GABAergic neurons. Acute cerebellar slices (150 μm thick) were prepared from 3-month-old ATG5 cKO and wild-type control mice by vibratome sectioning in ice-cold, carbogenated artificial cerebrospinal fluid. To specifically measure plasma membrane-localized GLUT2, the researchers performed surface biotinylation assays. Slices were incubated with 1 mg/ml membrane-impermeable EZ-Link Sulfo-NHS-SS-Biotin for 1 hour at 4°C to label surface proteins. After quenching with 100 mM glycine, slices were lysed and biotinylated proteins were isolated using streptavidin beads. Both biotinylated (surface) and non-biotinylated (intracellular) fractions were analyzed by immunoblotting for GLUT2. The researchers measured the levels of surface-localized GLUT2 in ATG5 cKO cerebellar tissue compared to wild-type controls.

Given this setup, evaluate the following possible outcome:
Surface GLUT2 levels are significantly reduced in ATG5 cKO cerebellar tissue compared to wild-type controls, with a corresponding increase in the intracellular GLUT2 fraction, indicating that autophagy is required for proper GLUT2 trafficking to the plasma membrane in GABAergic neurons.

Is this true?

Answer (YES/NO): NO